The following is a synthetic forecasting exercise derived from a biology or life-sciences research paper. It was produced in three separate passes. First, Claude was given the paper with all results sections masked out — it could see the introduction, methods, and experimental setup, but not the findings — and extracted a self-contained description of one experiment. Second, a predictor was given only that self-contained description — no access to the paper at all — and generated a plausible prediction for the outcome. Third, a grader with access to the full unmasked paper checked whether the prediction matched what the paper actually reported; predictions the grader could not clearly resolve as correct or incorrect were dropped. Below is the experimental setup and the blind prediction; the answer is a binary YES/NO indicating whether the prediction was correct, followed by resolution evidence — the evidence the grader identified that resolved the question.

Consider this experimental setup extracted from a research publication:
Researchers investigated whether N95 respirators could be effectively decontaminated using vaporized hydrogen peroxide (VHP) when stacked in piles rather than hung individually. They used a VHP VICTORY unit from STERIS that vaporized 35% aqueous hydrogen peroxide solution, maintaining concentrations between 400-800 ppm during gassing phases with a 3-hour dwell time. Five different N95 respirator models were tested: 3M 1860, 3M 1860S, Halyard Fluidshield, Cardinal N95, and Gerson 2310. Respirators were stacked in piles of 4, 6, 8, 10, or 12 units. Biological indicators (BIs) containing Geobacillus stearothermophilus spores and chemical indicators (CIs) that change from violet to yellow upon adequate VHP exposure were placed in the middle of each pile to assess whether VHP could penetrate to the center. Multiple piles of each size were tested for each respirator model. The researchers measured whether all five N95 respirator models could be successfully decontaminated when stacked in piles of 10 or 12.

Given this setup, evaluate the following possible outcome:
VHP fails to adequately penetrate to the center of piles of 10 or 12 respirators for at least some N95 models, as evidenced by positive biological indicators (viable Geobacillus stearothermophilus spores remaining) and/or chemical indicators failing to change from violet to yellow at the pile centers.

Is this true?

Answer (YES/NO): YES